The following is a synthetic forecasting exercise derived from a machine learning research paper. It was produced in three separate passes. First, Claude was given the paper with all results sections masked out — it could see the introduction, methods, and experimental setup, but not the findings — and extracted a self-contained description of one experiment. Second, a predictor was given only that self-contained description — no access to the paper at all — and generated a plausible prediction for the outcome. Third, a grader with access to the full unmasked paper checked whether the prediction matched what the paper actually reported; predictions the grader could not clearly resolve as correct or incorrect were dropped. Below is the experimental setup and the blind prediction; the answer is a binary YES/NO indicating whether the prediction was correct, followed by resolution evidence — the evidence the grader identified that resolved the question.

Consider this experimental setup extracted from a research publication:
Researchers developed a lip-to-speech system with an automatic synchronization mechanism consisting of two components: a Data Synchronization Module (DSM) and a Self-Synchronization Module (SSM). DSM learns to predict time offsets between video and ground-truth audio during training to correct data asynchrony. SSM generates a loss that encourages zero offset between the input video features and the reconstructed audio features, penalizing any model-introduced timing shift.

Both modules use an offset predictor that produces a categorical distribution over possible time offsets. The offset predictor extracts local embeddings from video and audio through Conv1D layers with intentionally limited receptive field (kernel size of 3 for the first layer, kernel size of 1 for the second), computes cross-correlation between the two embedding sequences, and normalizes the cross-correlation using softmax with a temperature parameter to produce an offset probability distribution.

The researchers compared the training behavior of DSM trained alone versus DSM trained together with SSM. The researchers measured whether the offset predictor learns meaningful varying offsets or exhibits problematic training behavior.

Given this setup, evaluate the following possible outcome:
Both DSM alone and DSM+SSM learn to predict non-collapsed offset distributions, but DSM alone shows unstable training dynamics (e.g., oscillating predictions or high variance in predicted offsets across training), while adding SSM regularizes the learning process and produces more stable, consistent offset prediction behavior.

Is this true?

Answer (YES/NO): NO